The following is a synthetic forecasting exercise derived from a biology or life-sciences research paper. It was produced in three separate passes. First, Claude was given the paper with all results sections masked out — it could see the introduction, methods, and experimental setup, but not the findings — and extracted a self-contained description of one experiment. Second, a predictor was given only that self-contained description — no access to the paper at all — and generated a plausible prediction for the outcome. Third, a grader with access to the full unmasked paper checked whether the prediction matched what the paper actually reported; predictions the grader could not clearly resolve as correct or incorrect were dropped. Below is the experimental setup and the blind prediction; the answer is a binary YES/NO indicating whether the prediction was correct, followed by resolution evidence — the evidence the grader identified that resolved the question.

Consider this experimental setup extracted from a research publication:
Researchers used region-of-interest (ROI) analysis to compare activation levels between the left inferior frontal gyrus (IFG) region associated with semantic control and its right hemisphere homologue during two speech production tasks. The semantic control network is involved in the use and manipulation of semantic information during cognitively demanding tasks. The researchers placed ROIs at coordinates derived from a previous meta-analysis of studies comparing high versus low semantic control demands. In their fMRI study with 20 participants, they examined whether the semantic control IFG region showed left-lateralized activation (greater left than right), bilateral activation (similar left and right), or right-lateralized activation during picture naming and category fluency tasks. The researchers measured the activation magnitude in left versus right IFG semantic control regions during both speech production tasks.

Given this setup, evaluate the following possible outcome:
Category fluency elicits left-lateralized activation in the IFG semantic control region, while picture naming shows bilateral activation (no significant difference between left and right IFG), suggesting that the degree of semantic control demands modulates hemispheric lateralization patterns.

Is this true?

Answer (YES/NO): YES